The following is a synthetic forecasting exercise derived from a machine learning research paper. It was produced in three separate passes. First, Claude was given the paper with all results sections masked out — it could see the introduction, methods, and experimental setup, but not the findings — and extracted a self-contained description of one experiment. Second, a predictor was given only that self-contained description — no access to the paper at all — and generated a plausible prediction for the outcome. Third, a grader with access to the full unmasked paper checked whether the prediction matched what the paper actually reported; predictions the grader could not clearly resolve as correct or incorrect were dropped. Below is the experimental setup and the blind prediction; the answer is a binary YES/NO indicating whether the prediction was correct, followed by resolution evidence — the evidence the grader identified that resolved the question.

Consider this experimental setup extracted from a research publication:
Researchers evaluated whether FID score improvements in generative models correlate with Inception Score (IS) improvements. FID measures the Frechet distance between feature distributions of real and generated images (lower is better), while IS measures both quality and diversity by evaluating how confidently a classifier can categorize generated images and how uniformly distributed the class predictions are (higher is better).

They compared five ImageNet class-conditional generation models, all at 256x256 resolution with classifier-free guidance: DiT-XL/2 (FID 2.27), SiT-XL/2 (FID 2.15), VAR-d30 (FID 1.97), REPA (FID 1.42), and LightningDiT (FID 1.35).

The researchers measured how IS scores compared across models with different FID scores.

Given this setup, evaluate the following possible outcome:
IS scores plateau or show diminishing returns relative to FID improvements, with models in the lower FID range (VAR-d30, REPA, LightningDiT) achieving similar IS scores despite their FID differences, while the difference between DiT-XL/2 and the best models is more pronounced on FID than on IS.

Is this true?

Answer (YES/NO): NO